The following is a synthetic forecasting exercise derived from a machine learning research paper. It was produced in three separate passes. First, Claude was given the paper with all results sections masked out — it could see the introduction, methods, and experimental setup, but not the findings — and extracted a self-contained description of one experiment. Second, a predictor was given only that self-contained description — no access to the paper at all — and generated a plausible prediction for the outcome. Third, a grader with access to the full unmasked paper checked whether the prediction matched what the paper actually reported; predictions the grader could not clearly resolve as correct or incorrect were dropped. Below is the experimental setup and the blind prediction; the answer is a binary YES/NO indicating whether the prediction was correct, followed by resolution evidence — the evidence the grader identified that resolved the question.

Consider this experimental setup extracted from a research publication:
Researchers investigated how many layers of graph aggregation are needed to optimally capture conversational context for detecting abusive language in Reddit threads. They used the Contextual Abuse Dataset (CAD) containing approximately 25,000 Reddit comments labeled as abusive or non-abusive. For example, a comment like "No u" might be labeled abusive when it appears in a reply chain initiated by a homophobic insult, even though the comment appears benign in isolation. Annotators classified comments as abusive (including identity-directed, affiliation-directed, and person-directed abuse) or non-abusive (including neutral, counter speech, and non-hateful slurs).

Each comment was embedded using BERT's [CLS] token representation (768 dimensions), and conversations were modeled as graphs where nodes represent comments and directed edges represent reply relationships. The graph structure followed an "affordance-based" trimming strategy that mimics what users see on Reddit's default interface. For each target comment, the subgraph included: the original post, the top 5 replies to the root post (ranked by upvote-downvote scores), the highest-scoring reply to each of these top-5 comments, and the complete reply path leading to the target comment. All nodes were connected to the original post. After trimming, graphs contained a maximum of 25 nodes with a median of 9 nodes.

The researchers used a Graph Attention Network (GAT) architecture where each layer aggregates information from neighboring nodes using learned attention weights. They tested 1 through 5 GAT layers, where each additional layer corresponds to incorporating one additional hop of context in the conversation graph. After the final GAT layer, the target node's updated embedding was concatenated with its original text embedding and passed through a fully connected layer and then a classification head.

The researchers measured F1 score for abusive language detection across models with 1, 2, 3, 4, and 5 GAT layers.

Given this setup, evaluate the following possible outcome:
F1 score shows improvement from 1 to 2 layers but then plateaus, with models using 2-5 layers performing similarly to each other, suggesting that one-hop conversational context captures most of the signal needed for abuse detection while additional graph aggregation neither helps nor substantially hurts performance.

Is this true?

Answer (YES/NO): NO